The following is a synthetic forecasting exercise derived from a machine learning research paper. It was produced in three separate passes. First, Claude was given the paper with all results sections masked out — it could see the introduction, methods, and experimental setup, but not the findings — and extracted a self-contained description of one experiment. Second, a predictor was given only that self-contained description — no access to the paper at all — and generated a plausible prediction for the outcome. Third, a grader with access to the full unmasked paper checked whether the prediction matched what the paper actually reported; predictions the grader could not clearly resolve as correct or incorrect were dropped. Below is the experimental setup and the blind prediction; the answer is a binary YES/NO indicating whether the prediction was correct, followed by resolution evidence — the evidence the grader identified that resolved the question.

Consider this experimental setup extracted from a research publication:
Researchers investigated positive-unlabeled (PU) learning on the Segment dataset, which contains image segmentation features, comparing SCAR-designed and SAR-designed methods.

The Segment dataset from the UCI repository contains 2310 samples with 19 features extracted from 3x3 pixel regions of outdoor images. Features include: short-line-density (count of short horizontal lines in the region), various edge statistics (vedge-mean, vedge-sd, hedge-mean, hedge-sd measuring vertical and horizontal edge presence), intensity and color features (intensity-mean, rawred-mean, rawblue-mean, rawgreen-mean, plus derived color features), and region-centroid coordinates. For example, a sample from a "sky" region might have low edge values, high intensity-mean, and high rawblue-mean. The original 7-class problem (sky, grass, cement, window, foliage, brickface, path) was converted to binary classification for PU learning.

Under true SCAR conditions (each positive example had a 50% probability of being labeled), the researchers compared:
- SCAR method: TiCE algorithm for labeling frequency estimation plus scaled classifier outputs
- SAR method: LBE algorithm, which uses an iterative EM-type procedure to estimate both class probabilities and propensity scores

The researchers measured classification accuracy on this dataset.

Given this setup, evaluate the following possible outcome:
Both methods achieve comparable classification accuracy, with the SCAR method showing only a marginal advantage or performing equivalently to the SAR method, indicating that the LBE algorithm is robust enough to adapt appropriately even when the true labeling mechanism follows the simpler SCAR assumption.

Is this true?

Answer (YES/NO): NO